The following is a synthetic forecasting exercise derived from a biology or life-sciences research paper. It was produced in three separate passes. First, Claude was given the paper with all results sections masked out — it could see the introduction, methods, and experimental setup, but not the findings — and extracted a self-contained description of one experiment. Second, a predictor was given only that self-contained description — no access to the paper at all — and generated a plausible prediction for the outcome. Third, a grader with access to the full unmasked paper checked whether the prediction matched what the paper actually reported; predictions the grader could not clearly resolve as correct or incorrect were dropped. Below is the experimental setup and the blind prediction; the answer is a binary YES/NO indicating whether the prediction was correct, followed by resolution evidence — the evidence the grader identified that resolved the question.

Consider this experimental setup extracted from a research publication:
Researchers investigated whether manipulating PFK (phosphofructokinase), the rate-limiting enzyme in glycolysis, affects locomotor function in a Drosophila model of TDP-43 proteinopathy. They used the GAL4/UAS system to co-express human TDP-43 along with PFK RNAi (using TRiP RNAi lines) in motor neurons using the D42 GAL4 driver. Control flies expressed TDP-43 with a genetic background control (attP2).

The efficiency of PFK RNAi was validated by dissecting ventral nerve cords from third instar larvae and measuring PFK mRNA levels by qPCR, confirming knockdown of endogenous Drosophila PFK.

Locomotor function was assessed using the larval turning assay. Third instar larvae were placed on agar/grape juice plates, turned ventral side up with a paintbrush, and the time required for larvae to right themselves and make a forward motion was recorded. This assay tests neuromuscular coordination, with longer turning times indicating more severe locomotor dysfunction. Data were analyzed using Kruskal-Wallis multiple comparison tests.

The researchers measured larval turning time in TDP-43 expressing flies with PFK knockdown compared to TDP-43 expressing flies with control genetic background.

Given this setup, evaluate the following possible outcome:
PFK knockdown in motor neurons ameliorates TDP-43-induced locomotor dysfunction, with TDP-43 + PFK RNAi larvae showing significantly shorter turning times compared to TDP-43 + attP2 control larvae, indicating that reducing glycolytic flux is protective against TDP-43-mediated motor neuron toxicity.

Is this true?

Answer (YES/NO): NO